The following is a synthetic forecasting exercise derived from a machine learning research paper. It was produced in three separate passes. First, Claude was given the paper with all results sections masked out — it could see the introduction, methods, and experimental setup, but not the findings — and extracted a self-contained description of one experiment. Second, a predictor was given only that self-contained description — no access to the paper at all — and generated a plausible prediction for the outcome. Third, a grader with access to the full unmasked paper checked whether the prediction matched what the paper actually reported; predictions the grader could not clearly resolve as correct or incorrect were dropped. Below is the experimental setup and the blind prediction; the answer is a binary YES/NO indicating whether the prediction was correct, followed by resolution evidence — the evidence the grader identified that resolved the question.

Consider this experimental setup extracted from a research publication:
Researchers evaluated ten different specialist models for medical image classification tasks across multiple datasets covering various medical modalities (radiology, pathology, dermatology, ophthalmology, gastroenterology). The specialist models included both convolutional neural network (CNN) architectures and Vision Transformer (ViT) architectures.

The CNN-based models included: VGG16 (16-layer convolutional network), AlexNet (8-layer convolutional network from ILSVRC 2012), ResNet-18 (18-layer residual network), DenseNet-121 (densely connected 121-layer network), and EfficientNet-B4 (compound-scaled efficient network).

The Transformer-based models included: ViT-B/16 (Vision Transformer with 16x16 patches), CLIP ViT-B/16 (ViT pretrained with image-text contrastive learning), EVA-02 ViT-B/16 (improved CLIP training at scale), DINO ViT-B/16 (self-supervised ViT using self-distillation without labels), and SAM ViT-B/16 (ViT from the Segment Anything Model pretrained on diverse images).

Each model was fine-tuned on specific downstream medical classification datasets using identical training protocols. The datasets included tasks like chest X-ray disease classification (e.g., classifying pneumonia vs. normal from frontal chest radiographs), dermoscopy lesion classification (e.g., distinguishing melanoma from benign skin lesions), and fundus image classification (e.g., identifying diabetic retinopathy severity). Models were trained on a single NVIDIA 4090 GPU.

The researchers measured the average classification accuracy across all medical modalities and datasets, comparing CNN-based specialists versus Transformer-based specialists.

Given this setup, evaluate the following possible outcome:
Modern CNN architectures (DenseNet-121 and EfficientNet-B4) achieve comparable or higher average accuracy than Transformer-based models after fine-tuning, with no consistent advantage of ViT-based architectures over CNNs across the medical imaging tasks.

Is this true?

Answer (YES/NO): YES